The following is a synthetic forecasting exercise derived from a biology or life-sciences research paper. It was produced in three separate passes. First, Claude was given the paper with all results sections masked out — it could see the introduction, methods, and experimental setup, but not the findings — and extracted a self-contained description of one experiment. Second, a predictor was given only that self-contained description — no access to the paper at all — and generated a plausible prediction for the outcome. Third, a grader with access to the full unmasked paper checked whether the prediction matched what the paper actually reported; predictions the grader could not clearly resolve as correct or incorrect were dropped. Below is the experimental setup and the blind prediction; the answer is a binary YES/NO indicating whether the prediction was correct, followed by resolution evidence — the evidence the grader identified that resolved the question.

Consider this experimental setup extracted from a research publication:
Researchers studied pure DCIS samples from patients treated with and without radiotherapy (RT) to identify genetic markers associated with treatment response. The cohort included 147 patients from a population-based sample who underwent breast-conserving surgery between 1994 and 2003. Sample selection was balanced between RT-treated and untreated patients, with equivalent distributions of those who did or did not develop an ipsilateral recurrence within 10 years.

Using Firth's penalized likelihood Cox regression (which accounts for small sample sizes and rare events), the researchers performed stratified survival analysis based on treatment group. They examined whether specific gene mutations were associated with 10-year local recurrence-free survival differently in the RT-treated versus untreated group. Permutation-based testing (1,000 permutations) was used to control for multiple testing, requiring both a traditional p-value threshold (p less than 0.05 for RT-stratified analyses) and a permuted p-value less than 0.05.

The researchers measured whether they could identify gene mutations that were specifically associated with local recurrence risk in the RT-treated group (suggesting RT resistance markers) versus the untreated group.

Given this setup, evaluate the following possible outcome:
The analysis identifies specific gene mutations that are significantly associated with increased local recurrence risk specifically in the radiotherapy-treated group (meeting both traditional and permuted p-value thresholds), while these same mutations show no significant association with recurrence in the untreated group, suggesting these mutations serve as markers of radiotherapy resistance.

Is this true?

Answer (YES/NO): YES